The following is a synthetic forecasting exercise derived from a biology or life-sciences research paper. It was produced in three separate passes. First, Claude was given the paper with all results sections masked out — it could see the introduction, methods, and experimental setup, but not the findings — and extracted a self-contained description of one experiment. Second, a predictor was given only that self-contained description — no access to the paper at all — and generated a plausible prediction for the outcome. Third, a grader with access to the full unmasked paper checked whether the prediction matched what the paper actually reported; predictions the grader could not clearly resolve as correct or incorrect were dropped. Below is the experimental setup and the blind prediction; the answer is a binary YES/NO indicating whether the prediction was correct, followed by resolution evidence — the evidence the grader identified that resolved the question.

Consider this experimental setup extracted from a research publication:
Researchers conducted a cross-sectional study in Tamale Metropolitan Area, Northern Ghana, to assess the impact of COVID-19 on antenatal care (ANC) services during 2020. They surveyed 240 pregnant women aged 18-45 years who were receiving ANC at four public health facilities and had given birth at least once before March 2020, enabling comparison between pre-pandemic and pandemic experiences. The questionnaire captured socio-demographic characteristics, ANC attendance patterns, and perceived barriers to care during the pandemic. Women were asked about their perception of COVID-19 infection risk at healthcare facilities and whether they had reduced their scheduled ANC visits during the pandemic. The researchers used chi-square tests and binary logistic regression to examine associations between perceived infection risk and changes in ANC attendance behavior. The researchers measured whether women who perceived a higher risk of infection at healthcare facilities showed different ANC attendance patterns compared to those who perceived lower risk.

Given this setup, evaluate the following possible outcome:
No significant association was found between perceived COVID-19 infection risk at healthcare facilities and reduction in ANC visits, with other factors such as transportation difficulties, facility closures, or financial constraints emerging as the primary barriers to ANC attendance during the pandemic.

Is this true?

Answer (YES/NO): NO